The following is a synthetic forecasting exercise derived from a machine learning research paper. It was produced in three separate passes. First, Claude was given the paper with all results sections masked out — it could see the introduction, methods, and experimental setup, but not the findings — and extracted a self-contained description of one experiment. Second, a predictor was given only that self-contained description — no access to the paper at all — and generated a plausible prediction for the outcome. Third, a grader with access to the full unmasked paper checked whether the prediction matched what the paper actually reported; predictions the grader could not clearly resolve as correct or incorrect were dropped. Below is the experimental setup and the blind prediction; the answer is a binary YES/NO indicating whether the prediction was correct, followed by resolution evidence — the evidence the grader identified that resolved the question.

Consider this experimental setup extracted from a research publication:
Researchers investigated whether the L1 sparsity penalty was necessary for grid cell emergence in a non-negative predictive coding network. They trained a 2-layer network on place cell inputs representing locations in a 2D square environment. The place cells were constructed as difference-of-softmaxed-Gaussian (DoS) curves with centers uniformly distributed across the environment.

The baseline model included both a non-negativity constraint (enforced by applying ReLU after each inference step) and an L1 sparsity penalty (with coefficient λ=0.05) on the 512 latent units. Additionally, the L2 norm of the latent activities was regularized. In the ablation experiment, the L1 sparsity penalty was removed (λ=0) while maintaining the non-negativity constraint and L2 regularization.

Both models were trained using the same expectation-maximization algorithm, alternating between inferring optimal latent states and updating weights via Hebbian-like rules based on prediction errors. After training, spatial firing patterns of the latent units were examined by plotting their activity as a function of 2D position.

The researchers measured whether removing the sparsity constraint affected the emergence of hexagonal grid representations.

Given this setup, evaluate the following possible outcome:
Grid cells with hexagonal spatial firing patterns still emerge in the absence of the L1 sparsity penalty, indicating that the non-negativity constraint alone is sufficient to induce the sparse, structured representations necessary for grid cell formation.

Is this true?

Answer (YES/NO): NO